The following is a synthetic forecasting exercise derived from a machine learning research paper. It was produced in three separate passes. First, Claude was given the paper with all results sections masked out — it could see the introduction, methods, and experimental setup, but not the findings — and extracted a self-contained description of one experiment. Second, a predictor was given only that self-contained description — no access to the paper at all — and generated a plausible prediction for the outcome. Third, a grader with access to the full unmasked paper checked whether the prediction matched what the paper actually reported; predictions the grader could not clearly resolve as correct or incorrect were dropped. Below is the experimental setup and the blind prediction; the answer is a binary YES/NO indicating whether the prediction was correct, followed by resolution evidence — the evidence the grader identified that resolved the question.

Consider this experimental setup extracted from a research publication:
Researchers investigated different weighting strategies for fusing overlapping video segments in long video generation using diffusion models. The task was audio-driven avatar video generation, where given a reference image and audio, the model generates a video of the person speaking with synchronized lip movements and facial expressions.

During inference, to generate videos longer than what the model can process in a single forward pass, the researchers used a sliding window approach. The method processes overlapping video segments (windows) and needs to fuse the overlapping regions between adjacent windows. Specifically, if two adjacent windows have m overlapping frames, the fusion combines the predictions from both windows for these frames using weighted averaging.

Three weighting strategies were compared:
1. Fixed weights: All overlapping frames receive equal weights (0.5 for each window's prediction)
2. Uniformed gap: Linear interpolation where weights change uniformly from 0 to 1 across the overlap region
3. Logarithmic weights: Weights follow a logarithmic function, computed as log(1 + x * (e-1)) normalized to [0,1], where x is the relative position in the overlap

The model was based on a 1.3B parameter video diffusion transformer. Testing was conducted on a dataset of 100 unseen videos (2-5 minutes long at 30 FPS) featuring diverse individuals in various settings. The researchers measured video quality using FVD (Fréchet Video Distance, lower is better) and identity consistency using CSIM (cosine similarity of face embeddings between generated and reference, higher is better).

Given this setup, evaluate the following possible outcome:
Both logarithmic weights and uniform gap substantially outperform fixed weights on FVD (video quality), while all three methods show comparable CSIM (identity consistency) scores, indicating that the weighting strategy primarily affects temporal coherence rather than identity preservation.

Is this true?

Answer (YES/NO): NO